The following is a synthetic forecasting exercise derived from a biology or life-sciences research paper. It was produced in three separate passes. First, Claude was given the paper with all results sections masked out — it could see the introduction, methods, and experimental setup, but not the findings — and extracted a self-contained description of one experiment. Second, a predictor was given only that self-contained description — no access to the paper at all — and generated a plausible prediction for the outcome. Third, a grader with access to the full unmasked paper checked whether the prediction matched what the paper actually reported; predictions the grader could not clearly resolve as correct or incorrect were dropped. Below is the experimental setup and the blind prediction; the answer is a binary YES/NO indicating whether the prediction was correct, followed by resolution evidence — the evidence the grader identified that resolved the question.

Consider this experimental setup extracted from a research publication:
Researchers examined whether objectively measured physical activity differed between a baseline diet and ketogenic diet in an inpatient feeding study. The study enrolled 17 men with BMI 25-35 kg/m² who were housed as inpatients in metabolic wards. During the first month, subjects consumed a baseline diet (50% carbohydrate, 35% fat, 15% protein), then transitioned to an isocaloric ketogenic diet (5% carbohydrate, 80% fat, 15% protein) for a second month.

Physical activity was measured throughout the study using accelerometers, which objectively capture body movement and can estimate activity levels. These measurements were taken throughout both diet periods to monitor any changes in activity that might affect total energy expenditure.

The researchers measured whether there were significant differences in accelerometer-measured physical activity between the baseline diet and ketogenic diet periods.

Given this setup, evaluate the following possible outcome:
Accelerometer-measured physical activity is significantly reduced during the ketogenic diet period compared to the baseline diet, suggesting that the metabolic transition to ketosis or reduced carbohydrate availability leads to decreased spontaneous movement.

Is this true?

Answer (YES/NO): NO